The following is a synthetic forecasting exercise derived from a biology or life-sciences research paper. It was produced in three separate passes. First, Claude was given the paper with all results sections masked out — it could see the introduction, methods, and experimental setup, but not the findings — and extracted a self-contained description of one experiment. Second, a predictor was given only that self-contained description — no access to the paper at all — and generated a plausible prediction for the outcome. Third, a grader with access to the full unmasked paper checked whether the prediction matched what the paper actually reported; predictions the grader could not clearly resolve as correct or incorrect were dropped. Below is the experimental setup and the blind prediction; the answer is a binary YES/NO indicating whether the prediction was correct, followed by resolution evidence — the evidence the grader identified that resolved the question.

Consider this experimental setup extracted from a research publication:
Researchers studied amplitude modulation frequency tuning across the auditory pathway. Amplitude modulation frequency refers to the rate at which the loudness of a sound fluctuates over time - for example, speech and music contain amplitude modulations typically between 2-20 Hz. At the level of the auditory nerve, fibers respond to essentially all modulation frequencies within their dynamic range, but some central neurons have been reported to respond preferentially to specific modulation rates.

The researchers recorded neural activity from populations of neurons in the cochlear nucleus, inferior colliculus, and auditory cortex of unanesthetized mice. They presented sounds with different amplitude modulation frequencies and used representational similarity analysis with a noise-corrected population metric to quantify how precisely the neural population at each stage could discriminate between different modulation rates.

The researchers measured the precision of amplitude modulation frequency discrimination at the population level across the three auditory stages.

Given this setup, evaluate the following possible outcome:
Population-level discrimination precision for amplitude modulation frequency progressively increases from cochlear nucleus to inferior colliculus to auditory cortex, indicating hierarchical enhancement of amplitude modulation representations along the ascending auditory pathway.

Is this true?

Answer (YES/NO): YES